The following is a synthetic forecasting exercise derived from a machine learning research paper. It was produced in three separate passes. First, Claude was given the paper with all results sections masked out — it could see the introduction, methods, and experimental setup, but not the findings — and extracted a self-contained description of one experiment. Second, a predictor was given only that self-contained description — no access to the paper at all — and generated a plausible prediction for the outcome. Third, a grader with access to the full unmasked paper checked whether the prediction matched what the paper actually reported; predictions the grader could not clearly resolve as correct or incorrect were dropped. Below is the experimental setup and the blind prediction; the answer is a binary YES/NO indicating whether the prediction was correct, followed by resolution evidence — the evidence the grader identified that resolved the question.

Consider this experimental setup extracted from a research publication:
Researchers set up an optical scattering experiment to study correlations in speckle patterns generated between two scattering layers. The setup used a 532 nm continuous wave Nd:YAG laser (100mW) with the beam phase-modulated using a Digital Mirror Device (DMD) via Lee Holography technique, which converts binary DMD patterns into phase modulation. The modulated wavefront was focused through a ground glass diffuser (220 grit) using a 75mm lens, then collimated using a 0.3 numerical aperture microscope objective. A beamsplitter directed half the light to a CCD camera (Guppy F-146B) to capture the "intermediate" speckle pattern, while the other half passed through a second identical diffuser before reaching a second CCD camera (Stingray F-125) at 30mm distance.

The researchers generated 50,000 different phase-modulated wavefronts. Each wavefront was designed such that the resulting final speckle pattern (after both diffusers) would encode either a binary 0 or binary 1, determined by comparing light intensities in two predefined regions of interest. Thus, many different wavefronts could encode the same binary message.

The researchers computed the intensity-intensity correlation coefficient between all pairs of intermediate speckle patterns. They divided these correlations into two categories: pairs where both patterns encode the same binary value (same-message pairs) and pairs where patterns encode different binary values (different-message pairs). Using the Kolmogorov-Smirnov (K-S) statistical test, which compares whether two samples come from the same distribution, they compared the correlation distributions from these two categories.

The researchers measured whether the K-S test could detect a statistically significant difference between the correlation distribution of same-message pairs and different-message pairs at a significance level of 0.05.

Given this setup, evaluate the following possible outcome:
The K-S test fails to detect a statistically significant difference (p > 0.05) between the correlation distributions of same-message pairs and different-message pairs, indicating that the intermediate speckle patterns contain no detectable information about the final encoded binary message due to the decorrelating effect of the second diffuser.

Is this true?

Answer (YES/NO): NO